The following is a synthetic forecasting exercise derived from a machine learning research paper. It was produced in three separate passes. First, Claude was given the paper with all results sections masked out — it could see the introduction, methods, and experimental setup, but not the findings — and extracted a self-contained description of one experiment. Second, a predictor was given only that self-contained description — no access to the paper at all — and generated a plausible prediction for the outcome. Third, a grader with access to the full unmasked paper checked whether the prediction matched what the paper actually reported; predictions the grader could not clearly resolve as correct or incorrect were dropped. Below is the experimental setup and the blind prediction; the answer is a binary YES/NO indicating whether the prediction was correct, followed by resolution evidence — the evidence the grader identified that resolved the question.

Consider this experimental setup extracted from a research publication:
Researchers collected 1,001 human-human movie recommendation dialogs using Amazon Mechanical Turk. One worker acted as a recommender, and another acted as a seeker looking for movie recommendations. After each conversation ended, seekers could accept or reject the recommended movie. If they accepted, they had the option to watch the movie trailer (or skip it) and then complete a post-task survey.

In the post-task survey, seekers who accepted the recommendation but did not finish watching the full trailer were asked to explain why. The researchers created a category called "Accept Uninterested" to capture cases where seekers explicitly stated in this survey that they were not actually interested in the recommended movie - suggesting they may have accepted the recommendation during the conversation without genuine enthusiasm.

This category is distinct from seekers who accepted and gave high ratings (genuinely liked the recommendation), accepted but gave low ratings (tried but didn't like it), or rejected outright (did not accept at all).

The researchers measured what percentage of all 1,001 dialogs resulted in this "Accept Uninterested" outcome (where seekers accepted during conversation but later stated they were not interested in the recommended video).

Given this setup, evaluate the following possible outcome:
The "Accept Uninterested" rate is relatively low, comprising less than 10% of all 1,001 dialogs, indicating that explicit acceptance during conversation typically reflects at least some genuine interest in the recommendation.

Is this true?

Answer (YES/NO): NO